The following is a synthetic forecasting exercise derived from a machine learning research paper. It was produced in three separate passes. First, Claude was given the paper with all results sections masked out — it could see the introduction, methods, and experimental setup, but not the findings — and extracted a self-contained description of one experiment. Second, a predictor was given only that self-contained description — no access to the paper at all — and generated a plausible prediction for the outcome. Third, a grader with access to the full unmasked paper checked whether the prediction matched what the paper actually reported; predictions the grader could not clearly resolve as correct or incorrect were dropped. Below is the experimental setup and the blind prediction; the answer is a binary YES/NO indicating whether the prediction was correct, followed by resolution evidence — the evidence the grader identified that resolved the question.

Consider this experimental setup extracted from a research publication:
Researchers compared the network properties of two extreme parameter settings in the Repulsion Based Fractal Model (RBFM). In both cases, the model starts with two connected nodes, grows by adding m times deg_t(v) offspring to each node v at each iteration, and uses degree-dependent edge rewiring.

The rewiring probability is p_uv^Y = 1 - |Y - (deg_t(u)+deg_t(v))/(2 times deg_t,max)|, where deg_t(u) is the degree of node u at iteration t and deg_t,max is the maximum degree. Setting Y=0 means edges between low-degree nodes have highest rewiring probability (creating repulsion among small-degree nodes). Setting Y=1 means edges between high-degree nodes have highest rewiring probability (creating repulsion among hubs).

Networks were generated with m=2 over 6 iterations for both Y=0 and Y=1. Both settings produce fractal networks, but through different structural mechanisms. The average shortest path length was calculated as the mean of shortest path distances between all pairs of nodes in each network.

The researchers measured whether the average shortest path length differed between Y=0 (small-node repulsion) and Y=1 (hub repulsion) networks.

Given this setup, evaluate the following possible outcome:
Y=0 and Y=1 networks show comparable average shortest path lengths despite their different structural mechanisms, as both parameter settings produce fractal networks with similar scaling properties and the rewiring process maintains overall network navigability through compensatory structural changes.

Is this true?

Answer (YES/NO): NO